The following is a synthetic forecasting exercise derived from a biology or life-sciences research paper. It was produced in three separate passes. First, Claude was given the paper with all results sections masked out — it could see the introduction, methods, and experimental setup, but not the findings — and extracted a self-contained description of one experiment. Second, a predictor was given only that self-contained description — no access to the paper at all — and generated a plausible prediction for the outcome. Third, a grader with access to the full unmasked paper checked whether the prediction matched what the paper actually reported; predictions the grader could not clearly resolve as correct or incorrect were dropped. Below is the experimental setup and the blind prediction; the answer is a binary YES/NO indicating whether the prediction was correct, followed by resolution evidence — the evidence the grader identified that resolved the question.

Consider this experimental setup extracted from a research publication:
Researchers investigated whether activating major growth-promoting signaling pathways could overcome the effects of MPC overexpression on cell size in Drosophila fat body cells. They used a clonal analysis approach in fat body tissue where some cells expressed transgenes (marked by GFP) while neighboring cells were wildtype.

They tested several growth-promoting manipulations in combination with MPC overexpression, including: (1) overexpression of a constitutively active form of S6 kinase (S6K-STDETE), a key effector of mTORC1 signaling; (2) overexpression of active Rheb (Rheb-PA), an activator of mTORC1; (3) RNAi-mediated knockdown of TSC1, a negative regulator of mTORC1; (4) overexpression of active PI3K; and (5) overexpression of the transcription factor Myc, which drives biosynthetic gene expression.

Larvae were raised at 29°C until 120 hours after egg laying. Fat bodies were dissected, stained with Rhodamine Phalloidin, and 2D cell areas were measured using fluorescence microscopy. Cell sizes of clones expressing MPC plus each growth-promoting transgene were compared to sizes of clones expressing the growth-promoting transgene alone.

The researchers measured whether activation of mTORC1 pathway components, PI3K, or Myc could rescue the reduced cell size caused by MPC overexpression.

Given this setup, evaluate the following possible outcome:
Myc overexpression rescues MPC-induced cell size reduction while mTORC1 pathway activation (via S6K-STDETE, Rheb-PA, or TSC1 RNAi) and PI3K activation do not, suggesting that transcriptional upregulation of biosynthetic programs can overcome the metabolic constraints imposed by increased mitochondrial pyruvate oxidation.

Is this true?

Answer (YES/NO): NO